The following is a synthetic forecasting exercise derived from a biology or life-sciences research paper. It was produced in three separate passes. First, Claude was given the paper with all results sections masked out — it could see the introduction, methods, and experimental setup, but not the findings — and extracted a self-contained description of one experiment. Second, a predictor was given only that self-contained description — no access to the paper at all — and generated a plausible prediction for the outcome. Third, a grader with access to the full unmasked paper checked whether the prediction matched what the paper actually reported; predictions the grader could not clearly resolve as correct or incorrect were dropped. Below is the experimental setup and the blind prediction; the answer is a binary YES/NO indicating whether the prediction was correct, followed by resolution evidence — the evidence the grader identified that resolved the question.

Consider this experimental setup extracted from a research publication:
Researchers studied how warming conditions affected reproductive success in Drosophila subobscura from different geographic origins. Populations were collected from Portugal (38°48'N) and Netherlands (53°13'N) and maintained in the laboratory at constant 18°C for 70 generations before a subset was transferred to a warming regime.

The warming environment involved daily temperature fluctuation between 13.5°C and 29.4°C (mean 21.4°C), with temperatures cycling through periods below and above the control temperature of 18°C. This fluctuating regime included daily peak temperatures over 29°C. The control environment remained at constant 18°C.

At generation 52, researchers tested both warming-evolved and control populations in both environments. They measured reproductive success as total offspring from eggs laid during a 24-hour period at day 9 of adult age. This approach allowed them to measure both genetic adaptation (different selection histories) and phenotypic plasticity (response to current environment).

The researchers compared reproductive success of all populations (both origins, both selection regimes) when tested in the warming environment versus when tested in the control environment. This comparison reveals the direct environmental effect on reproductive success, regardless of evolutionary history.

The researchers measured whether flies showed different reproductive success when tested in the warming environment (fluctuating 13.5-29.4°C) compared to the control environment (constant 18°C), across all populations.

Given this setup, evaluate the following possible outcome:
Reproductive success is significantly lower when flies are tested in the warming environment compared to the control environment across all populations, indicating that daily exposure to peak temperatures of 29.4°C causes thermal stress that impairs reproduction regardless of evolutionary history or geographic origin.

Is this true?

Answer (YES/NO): YES